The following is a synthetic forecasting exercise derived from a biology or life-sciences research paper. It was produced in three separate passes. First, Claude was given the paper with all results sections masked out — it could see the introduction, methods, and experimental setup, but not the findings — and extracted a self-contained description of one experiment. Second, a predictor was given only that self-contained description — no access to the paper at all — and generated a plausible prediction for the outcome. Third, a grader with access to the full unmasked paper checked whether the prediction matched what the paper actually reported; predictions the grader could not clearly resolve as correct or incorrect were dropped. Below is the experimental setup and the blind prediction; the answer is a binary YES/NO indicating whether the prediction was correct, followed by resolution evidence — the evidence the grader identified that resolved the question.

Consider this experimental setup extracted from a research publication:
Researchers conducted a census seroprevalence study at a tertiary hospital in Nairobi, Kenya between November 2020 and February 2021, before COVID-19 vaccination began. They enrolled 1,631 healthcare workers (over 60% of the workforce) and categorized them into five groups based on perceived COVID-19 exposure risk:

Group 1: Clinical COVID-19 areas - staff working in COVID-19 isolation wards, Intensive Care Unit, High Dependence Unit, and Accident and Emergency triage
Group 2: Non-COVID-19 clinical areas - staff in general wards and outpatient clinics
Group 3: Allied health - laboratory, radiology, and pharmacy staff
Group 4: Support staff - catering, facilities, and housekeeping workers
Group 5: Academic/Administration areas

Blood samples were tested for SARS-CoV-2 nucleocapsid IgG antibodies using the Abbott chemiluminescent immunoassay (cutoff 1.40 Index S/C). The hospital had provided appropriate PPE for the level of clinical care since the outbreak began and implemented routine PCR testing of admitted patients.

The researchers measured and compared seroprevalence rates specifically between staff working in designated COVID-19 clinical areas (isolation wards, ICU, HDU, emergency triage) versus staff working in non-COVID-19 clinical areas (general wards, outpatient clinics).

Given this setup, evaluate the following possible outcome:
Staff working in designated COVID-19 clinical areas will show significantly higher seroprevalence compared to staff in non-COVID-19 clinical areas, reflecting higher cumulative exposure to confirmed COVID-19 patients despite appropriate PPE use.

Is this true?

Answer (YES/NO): NO